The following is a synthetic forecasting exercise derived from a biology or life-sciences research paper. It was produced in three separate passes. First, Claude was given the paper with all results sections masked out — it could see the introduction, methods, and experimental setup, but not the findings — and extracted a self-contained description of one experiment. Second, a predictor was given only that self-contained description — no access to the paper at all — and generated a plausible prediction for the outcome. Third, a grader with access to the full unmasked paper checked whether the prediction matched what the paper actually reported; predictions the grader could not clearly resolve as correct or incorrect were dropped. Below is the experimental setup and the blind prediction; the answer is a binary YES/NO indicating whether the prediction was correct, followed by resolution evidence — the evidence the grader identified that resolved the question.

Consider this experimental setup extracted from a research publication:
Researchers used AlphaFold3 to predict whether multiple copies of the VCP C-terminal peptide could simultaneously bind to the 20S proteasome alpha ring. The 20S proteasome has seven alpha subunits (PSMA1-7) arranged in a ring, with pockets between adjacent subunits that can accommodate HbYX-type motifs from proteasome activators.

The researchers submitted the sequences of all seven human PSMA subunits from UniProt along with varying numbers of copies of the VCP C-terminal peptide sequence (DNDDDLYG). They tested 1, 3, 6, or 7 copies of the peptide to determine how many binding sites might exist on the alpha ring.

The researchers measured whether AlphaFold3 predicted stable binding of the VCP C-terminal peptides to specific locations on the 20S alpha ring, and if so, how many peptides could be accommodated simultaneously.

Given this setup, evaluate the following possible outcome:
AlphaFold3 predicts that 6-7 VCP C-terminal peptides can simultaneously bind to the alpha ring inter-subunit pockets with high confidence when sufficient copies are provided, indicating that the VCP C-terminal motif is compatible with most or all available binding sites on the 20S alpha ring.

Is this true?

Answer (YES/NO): YES